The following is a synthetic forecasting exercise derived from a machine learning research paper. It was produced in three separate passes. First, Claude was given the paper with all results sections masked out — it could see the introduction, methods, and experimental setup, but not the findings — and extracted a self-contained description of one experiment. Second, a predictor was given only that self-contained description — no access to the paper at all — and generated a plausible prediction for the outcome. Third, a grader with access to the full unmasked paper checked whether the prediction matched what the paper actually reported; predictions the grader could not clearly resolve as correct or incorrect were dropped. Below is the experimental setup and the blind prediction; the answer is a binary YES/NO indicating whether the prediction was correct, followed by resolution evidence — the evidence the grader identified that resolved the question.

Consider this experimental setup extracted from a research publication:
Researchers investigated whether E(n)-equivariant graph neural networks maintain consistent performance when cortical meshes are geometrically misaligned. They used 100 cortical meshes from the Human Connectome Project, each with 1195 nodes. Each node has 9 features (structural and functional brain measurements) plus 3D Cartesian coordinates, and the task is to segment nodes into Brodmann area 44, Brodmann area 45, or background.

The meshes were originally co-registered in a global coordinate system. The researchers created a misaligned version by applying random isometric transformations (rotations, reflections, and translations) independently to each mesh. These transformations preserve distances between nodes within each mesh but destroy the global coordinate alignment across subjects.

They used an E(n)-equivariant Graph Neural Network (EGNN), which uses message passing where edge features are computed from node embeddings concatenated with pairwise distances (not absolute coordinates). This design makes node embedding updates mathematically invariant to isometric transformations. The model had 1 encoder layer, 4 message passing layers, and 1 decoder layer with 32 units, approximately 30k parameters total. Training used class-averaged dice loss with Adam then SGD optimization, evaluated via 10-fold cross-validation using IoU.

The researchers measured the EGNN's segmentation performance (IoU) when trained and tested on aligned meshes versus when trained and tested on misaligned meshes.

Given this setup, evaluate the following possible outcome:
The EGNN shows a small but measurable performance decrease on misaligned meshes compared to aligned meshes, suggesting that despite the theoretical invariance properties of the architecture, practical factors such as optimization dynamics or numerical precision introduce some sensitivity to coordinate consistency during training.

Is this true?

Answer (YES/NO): NO